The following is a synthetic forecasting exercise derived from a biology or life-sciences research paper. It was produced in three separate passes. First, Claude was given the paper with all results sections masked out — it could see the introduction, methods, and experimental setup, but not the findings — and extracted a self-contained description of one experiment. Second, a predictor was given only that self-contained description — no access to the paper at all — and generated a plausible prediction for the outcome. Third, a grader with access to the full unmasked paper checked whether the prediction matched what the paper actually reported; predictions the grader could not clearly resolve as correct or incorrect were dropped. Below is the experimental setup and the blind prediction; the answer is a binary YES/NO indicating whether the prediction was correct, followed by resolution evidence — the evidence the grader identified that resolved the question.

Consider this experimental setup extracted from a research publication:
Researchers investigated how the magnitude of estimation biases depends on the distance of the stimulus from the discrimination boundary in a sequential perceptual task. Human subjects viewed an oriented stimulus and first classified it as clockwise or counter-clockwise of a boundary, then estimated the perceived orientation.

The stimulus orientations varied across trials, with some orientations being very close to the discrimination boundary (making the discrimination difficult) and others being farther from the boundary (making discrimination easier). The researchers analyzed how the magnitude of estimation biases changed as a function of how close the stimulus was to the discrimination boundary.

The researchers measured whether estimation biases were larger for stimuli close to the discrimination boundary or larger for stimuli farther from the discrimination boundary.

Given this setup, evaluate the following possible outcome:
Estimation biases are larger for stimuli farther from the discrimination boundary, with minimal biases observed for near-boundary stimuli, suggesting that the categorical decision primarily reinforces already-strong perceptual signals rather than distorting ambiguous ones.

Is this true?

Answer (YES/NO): NO